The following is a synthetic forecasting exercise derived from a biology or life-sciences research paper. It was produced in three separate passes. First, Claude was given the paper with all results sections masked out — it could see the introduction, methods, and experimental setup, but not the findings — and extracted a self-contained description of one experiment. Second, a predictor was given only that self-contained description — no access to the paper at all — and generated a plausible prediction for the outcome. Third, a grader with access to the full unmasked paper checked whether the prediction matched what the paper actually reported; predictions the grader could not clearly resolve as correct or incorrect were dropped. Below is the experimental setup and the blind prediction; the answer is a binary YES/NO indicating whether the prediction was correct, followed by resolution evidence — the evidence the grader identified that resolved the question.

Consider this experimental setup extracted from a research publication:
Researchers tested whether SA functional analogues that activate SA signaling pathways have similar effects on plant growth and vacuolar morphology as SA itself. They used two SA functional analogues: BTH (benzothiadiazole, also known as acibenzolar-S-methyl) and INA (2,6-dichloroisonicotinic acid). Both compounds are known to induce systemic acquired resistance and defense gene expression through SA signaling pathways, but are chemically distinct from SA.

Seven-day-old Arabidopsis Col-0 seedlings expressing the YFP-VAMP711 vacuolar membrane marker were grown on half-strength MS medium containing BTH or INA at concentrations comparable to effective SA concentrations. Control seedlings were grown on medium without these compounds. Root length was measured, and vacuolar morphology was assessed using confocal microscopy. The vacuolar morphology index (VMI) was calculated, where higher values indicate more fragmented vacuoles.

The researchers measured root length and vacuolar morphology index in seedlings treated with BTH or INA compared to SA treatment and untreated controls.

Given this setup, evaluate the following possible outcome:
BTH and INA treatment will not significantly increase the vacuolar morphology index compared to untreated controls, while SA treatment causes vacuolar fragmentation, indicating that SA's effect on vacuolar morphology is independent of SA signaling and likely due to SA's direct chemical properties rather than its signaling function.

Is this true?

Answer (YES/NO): NO